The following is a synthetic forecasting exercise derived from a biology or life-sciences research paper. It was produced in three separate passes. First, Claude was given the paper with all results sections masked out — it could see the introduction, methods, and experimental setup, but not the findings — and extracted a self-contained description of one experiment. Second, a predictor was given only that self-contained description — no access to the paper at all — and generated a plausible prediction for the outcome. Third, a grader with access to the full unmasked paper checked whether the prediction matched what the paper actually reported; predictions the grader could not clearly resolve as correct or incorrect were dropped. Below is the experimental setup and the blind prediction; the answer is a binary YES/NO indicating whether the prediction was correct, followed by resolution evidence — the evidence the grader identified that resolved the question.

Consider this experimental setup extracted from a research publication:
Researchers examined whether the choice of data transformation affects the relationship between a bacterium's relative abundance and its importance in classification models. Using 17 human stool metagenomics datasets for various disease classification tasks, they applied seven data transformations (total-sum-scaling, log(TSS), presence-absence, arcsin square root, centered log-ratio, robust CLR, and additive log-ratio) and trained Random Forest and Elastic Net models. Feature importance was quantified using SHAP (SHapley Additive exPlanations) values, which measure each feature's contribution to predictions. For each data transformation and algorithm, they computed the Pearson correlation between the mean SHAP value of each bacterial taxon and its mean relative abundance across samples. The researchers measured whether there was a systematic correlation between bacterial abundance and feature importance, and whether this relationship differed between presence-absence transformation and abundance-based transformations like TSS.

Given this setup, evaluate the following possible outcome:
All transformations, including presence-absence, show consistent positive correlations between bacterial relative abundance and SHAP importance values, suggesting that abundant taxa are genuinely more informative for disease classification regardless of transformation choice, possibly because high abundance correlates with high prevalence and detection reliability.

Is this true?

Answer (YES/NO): NO